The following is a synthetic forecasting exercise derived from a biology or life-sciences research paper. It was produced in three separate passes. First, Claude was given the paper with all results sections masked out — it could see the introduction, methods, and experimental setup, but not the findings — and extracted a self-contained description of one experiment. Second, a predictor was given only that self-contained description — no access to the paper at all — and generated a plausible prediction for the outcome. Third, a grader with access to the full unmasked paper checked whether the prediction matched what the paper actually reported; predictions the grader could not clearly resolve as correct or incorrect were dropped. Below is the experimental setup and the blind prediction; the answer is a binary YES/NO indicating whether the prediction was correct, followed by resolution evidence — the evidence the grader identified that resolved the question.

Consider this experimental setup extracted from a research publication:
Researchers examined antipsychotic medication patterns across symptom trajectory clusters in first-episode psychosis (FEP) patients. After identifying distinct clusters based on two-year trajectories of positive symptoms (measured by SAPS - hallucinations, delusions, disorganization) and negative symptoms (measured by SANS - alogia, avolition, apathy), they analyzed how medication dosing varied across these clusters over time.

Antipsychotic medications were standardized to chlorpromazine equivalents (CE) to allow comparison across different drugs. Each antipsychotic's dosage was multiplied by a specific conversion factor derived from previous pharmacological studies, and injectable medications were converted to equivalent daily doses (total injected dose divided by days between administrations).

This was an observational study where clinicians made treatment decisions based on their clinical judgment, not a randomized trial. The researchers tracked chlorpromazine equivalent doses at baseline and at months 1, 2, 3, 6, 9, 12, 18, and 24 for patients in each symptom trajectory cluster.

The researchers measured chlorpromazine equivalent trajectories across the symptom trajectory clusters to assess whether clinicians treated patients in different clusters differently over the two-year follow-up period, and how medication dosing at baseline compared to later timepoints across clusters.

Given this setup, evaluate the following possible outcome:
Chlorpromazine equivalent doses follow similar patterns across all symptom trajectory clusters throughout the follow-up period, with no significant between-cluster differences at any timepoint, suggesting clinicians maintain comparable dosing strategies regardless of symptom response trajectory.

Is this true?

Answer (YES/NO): NO